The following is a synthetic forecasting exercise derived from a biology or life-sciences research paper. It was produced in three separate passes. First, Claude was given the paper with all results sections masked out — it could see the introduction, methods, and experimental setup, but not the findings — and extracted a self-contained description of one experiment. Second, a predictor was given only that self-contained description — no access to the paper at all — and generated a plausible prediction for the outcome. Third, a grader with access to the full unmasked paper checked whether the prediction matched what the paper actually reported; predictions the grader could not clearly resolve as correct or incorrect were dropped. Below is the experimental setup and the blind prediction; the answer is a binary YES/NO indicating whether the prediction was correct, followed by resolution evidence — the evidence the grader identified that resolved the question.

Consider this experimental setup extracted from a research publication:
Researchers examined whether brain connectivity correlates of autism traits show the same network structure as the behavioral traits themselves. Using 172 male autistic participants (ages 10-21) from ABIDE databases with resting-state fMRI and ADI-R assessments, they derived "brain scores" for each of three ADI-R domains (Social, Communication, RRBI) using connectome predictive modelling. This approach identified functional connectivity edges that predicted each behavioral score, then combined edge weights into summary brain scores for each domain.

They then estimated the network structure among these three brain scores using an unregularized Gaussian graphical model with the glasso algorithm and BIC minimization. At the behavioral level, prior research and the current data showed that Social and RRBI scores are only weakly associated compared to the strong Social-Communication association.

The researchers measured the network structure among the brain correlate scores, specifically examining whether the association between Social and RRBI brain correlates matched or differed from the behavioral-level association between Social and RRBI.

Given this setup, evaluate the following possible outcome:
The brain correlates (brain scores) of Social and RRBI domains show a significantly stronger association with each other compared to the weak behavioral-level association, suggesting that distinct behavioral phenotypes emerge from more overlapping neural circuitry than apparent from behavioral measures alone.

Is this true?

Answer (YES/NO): YES